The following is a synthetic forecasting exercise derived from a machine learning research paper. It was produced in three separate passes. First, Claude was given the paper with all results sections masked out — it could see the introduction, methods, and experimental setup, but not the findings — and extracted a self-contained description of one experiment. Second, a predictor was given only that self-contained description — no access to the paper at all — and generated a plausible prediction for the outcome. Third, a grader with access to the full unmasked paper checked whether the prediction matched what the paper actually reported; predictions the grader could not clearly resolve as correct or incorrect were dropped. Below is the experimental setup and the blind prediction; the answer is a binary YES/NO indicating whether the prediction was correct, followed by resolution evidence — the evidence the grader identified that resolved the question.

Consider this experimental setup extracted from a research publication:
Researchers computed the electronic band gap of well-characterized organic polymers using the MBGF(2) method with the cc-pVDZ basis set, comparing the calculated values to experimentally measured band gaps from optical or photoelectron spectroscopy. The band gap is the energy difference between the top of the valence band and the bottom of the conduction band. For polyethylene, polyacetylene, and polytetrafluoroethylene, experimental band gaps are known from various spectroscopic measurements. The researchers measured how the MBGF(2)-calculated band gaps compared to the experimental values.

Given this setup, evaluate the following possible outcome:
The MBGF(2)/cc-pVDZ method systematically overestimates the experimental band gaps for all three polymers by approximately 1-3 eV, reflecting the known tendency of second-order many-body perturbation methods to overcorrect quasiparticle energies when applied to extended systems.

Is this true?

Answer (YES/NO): NO